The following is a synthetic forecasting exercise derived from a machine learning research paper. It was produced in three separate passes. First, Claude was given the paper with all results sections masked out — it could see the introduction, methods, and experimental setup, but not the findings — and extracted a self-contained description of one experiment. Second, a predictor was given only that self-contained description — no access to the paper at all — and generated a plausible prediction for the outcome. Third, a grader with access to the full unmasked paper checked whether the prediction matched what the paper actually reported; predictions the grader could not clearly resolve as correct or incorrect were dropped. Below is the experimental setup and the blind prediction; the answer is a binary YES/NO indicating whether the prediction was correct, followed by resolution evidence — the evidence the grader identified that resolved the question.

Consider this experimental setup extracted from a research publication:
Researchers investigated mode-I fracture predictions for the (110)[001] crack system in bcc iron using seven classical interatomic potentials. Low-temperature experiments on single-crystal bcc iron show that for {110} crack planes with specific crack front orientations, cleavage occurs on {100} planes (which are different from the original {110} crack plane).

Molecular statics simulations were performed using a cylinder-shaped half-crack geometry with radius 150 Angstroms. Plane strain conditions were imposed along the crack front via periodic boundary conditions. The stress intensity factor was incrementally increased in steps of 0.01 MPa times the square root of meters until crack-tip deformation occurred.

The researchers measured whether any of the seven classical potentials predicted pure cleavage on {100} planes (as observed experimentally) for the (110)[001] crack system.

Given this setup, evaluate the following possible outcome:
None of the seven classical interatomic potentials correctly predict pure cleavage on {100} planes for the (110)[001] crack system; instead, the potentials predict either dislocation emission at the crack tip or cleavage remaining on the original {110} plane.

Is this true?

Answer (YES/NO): NO